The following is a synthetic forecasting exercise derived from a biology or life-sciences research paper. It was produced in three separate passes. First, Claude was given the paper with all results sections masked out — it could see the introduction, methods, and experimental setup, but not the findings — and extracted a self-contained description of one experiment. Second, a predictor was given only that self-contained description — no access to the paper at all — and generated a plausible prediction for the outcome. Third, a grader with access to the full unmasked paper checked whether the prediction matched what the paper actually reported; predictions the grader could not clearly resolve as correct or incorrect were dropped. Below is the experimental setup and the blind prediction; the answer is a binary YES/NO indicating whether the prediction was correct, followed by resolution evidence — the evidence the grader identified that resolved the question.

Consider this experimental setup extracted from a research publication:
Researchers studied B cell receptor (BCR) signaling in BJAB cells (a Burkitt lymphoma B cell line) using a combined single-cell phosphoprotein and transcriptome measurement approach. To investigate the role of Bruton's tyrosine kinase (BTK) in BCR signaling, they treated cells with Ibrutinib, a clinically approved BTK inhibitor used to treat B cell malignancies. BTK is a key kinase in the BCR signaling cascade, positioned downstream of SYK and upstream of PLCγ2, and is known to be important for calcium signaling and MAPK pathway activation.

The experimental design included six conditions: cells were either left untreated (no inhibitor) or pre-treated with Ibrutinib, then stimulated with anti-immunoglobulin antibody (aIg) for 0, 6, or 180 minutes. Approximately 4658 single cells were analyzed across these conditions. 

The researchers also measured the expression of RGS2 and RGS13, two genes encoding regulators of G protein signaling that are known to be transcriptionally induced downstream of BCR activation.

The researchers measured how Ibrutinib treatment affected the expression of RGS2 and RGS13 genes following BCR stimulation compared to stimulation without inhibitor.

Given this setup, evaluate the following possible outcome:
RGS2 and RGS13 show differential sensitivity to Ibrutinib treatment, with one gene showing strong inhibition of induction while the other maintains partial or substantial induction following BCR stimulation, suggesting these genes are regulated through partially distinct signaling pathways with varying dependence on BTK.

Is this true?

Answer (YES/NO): NO